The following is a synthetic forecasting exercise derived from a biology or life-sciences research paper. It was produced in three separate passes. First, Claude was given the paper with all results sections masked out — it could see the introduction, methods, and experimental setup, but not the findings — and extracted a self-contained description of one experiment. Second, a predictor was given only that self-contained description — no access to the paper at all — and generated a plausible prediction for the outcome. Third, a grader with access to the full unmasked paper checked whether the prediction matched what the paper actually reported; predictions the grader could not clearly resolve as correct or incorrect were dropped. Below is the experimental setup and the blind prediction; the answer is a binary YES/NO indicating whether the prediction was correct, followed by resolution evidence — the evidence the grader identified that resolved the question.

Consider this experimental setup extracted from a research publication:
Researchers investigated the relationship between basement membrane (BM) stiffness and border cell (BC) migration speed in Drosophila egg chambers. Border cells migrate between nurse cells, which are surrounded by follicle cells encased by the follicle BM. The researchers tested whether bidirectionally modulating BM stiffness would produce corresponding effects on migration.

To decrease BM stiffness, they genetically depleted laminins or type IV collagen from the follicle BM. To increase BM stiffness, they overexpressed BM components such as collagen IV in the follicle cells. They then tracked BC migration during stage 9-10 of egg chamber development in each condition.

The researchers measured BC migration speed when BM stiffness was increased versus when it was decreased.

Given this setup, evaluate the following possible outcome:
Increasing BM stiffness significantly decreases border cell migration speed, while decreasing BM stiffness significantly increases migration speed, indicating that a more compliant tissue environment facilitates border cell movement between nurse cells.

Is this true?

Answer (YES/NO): YES